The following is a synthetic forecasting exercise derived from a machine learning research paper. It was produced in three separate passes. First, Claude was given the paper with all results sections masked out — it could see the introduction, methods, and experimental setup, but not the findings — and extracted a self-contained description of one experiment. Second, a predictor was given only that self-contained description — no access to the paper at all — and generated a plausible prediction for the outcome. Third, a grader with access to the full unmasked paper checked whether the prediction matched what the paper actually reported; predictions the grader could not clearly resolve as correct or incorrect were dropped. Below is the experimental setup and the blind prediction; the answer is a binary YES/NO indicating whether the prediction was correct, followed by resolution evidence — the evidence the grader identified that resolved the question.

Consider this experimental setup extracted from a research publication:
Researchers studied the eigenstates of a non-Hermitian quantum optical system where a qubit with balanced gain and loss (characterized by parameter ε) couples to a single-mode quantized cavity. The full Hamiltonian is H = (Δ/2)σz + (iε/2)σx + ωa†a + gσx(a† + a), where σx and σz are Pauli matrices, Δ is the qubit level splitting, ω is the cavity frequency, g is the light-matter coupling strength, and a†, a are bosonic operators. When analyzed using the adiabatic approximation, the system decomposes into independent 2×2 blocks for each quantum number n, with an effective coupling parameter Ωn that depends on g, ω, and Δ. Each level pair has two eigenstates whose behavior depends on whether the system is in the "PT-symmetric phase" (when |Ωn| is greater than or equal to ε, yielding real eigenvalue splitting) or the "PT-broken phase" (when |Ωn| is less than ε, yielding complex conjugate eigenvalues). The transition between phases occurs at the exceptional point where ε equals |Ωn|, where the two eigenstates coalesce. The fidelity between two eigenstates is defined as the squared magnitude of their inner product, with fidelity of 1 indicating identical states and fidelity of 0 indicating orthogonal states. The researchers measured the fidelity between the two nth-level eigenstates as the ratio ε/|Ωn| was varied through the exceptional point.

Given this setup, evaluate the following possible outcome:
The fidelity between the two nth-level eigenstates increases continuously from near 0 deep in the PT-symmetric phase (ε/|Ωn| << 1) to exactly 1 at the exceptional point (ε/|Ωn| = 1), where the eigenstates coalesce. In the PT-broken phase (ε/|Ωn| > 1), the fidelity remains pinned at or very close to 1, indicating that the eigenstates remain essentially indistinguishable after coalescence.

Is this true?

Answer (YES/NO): NO